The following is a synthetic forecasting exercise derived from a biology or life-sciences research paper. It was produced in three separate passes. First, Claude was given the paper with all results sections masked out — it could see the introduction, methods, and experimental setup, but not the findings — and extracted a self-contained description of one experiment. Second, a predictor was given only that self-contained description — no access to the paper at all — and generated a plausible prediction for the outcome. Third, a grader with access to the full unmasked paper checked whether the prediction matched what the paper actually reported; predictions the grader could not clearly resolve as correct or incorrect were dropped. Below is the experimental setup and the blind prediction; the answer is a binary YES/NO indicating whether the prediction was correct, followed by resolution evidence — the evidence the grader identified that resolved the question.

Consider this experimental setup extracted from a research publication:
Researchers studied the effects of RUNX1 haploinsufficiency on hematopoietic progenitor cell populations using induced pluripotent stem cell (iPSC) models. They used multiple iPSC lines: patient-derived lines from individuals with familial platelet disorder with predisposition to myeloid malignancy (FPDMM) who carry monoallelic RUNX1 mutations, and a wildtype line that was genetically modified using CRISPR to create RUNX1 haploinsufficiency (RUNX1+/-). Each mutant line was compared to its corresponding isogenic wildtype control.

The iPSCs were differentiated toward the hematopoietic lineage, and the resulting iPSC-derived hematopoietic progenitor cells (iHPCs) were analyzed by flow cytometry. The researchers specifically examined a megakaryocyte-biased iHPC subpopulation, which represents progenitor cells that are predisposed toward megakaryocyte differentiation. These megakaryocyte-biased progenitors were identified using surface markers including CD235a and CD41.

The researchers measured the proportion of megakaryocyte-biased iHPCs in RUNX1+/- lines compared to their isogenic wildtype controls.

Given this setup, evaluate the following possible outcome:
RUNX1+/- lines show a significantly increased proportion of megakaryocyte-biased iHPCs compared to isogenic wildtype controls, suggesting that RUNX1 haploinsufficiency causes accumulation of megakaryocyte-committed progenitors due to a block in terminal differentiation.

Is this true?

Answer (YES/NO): NO